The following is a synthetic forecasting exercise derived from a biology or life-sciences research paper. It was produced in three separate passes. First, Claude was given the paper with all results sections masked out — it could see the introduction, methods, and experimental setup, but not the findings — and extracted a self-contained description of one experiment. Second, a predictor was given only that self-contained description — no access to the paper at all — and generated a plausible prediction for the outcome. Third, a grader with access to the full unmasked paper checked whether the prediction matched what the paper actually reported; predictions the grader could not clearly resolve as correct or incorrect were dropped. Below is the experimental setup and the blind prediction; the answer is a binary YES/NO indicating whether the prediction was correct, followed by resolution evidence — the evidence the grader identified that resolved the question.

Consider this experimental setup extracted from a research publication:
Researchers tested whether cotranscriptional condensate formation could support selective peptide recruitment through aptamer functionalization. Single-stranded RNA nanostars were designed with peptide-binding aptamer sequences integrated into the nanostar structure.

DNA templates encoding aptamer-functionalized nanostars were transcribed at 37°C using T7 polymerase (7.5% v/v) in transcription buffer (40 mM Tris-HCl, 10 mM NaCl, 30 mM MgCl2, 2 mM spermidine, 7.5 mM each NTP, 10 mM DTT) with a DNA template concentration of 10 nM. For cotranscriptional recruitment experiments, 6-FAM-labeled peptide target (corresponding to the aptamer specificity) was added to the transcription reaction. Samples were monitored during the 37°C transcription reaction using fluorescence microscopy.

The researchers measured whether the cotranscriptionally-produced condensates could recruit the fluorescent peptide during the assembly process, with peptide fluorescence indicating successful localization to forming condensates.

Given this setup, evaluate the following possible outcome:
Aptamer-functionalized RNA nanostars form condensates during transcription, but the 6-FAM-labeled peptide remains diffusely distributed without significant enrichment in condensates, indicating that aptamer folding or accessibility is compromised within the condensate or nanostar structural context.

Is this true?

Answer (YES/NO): NO